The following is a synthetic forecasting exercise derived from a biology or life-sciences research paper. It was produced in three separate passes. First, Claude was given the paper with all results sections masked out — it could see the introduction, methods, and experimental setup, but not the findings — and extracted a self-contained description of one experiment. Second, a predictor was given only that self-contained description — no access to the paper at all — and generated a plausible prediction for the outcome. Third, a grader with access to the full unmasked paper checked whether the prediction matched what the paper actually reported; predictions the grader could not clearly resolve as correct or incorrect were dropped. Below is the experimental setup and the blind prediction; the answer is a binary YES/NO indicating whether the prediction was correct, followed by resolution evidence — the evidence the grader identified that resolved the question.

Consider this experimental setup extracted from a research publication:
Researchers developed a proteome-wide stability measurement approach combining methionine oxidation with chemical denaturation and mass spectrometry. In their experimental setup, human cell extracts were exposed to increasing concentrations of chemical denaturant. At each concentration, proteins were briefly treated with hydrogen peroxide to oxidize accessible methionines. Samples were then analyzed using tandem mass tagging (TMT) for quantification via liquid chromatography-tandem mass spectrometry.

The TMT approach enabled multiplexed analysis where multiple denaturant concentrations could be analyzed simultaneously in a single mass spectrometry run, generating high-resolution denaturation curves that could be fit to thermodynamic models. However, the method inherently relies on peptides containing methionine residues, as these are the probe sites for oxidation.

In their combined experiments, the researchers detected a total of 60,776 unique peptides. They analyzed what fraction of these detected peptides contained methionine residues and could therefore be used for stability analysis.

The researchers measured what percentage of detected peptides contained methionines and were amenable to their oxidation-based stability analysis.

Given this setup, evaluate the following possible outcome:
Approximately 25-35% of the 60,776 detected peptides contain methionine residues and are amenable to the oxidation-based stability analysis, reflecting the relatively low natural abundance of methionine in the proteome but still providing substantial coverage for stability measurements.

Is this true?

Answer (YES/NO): NO